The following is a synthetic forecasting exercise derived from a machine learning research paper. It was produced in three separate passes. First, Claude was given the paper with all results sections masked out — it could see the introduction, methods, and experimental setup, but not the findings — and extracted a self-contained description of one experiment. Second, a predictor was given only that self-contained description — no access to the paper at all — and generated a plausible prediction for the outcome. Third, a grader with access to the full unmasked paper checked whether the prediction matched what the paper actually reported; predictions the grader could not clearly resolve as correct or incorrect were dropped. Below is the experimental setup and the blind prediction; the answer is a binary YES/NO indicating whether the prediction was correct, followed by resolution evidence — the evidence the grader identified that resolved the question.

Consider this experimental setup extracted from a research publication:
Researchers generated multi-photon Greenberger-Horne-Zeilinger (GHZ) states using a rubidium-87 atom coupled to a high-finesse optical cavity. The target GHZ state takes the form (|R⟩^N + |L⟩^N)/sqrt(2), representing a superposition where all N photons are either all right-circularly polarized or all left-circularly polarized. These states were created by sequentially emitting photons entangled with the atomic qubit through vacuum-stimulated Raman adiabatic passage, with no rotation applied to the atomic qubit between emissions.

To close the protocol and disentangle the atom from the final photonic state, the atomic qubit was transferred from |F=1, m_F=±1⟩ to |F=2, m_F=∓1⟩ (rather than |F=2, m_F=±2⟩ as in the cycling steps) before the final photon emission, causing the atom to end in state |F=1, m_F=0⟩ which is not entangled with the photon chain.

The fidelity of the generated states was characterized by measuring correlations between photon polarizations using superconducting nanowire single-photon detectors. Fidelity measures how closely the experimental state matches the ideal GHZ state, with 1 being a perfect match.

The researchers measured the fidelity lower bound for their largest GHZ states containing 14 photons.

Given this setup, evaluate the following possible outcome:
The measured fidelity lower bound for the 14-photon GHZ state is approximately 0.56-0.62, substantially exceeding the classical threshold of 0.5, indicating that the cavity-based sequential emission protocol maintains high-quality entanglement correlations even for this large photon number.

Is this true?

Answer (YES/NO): NO